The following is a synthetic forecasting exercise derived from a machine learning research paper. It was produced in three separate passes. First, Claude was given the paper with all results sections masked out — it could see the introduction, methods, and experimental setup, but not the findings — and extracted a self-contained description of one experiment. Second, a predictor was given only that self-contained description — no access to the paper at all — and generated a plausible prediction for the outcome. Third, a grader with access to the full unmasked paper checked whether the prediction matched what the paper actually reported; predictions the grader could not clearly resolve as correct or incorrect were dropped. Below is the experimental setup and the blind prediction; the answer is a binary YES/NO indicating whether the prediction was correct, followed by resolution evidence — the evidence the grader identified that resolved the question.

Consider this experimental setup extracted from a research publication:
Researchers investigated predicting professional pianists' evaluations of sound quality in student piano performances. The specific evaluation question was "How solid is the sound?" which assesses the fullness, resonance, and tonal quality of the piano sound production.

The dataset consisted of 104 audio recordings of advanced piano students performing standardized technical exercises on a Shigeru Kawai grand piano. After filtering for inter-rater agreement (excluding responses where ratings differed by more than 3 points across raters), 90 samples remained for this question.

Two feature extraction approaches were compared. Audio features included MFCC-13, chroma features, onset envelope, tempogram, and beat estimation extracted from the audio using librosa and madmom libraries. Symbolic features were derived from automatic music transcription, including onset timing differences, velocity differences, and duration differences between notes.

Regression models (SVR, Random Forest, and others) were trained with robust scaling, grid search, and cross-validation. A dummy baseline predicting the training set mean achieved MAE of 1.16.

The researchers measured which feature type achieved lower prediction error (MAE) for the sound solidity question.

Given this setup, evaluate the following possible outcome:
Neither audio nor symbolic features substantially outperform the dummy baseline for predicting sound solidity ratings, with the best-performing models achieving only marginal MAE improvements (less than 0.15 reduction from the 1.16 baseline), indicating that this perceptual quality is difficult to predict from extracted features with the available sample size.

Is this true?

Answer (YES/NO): YES